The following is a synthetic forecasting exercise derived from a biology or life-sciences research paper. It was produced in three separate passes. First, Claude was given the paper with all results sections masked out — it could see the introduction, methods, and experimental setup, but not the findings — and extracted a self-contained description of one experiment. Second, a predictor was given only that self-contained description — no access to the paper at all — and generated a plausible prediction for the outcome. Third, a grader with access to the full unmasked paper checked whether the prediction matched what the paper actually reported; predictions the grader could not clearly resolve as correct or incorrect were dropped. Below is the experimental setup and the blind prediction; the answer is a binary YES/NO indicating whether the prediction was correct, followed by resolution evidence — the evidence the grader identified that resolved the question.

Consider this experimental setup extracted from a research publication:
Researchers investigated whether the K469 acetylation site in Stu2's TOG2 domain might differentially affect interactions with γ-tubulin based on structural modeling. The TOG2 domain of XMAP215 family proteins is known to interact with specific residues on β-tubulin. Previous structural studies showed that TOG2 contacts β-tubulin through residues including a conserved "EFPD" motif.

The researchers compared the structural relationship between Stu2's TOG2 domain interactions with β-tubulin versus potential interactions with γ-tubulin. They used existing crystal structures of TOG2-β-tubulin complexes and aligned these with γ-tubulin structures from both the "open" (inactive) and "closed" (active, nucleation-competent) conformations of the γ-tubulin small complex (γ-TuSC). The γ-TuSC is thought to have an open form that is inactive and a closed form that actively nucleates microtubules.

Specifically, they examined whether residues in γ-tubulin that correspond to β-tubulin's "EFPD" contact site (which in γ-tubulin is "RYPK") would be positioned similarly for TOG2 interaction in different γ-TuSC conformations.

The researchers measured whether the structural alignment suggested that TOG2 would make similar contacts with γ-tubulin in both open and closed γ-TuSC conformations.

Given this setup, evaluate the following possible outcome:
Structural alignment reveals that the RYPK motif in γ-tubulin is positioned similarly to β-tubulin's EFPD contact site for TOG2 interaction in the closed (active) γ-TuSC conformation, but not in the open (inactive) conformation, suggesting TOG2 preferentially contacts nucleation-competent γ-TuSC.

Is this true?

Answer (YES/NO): NO